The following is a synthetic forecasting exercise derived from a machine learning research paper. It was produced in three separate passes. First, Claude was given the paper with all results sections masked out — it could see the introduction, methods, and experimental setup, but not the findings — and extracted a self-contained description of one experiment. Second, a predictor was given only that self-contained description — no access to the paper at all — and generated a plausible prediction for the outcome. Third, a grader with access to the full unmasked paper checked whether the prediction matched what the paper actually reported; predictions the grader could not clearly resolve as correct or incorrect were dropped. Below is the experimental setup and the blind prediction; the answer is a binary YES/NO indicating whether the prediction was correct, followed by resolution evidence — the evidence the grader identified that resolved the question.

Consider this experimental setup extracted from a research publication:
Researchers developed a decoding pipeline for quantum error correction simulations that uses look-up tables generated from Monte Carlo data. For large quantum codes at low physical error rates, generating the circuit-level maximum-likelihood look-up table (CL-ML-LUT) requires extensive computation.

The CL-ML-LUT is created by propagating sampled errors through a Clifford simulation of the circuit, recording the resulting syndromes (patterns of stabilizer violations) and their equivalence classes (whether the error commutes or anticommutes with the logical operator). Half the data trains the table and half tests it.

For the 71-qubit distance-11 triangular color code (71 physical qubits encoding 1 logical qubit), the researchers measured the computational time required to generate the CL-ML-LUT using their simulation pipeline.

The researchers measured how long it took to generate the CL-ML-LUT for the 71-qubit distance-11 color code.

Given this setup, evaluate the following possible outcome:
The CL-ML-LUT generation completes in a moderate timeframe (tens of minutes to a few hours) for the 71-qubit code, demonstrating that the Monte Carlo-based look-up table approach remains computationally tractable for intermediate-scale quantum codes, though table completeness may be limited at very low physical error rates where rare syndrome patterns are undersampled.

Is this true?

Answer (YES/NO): NO